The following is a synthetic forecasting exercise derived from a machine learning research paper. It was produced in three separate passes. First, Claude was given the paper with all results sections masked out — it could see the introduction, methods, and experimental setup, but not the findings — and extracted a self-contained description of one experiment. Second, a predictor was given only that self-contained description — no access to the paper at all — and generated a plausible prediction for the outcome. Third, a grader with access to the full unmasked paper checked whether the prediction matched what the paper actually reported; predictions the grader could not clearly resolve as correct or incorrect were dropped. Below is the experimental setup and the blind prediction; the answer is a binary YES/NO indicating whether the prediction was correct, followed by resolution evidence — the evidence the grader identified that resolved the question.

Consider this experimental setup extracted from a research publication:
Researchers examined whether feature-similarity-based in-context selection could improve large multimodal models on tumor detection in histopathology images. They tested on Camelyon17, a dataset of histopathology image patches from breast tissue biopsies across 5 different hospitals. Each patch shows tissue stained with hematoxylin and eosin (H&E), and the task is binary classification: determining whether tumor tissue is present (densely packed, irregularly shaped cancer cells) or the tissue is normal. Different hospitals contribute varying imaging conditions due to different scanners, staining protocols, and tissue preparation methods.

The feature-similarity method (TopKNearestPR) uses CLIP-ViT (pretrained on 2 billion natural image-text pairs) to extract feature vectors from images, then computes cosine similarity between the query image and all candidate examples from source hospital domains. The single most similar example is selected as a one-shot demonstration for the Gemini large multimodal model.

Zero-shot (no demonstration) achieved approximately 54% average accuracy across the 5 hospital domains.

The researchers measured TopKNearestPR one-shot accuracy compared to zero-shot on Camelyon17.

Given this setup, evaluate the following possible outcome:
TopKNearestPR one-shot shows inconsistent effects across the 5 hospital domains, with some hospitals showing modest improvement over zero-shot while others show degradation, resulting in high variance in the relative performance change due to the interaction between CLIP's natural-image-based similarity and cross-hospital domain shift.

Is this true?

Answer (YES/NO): NO